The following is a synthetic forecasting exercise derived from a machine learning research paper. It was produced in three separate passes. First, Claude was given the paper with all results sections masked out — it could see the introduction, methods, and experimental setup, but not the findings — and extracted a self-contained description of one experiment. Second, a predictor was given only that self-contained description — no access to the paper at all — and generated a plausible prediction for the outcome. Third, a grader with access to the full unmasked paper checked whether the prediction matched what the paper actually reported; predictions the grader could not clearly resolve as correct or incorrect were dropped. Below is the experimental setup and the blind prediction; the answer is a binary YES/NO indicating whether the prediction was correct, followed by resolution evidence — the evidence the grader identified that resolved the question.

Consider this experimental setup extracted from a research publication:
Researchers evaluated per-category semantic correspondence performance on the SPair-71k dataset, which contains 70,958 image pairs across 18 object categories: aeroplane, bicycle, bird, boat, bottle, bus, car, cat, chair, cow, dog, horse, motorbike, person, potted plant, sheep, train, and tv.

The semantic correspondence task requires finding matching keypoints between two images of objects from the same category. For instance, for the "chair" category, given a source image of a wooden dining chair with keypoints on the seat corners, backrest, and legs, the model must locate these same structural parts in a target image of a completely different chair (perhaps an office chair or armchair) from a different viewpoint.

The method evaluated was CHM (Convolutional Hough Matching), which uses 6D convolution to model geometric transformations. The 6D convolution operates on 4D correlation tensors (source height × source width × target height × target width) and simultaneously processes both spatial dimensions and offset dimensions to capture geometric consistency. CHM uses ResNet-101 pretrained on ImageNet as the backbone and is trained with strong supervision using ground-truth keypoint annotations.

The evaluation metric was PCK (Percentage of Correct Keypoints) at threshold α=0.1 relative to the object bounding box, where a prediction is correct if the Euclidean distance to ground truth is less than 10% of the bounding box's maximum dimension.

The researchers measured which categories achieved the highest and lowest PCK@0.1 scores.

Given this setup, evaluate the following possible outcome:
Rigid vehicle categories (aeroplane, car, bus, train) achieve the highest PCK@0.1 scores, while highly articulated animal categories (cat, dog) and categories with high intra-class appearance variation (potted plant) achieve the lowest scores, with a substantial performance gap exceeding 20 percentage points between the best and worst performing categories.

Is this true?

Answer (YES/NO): NO